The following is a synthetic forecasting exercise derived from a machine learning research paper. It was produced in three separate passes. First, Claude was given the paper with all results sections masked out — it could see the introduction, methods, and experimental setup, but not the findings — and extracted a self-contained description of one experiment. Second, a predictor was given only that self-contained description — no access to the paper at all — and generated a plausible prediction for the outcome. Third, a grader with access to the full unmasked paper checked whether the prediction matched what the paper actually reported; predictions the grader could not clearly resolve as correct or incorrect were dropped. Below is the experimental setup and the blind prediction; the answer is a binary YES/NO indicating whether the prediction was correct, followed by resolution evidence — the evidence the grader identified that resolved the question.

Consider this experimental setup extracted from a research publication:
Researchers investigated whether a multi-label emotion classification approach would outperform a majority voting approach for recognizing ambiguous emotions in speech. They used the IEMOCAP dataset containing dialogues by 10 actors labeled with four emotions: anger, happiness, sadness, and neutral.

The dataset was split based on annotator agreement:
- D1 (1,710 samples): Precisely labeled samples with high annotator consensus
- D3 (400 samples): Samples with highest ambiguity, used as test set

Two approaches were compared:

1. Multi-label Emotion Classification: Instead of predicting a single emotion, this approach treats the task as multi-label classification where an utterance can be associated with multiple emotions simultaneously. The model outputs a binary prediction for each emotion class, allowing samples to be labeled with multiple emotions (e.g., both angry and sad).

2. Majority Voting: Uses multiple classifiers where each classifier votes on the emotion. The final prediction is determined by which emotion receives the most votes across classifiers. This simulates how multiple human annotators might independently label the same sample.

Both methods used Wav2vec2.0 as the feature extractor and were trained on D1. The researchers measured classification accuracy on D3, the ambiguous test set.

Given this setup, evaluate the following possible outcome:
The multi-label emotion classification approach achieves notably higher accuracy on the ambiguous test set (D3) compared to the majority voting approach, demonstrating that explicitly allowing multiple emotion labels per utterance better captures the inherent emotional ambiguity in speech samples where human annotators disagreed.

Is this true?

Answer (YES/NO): NO